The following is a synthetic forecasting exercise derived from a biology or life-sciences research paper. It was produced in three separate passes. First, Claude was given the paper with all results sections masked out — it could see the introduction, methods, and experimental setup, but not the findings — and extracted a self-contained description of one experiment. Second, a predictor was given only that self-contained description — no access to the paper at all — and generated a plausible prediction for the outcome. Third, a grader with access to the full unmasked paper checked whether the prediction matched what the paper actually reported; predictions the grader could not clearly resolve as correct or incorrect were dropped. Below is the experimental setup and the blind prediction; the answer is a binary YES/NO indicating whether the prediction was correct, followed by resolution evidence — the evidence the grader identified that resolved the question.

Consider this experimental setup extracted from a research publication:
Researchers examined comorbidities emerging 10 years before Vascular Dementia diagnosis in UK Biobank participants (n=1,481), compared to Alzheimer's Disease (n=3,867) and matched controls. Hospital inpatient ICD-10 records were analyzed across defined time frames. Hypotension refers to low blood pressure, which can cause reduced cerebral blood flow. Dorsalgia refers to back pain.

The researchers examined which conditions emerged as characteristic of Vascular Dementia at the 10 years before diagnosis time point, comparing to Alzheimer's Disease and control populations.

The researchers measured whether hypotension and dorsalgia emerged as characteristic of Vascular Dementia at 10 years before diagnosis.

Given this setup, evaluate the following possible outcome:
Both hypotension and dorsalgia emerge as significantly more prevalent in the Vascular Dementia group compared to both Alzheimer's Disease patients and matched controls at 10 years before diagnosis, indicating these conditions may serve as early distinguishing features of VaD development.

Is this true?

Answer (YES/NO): YES